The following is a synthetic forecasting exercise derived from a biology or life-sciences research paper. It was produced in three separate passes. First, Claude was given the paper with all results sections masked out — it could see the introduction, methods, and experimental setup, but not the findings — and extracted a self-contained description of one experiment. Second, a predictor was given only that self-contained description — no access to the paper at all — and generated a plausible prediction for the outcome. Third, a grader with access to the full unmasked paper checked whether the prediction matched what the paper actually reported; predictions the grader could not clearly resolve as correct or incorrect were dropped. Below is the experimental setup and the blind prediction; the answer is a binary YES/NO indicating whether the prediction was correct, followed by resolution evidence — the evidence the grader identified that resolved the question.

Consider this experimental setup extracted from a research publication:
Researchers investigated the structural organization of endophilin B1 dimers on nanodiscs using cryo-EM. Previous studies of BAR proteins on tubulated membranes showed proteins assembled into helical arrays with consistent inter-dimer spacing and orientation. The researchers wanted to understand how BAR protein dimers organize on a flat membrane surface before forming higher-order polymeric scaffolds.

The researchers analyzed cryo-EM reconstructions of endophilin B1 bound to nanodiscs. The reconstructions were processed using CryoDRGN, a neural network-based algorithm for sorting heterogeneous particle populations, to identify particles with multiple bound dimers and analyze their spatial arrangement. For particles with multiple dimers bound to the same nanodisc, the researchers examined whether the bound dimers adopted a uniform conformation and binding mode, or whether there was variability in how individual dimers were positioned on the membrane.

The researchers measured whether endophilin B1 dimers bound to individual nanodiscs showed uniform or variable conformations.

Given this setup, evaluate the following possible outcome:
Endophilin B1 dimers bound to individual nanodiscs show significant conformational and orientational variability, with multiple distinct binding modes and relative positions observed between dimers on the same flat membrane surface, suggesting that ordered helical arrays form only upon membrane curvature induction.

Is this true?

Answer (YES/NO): YES